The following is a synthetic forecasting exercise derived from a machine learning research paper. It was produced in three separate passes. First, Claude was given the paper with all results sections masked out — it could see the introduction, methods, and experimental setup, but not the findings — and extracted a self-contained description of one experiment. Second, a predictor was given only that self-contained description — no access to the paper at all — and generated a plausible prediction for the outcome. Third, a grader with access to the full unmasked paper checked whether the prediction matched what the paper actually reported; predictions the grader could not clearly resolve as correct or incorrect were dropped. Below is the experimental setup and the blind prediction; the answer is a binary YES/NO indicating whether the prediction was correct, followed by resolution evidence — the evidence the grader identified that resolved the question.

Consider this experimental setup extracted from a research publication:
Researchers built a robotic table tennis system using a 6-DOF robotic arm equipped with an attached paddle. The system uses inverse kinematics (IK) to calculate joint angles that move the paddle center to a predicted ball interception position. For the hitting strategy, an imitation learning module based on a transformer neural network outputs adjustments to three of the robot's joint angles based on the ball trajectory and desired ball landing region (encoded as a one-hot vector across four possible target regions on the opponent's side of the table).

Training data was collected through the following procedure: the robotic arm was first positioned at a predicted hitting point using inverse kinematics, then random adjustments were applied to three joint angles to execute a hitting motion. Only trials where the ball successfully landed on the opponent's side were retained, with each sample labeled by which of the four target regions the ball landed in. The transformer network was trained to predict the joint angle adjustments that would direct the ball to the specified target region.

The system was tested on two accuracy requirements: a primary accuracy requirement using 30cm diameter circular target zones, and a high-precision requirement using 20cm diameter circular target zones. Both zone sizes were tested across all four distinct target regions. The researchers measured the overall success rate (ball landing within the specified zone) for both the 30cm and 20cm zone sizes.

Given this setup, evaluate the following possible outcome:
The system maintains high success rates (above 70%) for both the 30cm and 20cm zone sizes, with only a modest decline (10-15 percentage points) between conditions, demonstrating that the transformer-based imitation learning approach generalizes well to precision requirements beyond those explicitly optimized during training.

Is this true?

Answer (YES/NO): NO